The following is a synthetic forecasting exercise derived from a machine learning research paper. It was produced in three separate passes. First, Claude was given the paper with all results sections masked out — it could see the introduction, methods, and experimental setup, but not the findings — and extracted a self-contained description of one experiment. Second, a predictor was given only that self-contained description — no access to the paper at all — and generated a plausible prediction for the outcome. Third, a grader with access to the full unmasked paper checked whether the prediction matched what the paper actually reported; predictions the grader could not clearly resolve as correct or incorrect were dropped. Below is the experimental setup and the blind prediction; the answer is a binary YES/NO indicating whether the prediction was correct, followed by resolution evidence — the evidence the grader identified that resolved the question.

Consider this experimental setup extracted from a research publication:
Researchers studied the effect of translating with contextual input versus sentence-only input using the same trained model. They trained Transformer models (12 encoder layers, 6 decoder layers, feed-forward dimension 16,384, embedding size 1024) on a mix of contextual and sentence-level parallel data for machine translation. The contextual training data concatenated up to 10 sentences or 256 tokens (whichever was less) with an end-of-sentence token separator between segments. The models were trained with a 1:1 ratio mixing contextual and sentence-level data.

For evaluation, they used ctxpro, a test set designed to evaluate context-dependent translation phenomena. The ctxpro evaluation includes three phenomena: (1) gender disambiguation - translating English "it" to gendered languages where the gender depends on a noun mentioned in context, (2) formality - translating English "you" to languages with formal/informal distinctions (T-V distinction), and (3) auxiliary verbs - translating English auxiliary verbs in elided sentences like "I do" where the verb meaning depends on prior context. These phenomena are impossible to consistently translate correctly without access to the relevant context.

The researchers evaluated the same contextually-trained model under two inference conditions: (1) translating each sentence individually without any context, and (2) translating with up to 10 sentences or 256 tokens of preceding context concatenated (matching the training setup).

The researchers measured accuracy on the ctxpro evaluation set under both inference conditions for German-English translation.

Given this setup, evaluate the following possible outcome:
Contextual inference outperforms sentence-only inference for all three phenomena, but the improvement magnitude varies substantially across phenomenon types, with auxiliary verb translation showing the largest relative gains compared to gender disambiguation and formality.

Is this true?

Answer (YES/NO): NO